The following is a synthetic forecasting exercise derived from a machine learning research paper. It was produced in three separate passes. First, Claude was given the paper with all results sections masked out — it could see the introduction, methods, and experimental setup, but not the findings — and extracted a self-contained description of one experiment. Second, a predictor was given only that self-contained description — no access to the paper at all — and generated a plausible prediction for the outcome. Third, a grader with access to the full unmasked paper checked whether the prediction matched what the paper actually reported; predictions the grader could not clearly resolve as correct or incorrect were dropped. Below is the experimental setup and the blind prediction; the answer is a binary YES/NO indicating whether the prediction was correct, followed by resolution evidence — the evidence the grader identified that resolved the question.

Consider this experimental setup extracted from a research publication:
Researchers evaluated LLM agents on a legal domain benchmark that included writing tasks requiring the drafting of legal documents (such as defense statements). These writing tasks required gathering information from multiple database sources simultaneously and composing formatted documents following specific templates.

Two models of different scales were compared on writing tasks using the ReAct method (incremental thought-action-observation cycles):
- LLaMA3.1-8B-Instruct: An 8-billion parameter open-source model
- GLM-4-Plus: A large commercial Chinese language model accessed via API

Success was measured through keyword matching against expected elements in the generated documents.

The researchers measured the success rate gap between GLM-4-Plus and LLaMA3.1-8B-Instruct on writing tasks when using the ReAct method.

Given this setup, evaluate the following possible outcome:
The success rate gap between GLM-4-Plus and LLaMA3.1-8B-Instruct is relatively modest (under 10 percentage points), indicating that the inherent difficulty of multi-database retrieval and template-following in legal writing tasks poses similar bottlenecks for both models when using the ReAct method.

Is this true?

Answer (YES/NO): NO